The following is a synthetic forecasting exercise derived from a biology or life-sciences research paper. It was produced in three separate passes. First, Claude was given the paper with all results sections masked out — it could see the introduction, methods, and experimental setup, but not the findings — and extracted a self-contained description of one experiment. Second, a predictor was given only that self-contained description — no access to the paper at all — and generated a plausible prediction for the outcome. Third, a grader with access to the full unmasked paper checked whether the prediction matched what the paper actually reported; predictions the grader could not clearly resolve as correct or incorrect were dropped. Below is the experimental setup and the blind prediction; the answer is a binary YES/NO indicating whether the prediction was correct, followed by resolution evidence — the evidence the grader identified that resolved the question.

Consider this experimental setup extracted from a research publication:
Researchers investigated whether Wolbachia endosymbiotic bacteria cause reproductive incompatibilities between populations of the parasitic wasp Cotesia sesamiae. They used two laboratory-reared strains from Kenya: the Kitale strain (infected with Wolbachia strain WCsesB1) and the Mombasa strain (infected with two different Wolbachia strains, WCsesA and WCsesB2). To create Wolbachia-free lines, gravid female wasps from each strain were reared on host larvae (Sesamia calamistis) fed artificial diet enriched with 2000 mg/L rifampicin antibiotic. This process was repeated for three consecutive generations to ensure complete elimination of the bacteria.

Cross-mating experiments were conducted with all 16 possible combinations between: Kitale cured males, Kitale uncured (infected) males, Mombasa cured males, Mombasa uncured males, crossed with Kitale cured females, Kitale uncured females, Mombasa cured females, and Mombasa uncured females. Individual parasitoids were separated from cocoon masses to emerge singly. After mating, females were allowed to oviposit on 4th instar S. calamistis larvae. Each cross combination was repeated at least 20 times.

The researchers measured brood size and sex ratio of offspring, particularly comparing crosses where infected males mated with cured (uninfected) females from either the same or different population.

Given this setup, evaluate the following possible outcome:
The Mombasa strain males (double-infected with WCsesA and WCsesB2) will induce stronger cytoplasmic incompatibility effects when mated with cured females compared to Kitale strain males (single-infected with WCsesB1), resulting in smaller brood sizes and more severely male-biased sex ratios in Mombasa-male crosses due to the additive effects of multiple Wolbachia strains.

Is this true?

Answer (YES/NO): NO